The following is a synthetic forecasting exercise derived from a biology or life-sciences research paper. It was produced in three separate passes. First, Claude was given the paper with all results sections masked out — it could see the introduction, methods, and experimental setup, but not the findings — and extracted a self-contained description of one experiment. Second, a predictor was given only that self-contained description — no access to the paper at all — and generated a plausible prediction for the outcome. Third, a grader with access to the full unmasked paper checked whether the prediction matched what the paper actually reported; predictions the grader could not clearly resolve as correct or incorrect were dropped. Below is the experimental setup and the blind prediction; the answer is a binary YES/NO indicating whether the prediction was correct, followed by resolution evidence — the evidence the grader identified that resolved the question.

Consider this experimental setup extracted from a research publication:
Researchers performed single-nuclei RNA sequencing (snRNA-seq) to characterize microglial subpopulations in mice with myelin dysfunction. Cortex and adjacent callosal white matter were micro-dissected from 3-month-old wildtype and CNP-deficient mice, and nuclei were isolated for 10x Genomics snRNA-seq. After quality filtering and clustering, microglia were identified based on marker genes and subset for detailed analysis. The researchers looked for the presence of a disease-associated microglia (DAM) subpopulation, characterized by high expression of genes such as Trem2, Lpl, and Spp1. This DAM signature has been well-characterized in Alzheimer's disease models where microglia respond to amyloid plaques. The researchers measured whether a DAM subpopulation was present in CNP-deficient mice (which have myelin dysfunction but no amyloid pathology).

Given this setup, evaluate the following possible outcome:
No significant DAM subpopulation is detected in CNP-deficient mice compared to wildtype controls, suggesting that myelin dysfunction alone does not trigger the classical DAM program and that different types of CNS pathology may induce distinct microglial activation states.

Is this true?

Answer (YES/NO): NO